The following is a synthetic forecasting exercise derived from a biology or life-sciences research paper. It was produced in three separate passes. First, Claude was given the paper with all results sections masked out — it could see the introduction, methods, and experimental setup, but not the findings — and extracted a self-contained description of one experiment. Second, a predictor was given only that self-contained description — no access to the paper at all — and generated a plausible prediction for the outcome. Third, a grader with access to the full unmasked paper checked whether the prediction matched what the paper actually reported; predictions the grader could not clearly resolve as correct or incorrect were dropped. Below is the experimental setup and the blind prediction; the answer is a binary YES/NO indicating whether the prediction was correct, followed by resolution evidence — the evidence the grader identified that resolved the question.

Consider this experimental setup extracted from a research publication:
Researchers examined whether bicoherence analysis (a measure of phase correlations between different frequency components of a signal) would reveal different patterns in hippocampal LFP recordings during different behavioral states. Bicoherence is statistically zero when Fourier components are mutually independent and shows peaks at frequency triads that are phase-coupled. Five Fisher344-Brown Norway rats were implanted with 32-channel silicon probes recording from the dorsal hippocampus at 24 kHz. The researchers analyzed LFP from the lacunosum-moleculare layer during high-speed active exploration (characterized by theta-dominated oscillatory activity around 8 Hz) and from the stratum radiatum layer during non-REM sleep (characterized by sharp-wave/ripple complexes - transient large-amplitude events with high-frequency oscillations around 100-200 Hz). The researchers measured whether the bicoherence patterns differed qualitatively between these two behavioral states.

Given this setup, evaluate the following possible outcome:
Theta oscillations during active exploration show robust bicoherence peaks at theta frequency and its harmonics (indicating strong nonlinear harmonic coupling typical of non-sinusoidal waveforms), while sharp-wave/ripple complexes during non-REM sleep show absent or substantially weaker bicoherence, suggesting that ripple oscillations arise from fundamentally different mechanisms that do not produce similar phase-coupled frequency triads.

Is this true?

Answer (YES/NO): NO